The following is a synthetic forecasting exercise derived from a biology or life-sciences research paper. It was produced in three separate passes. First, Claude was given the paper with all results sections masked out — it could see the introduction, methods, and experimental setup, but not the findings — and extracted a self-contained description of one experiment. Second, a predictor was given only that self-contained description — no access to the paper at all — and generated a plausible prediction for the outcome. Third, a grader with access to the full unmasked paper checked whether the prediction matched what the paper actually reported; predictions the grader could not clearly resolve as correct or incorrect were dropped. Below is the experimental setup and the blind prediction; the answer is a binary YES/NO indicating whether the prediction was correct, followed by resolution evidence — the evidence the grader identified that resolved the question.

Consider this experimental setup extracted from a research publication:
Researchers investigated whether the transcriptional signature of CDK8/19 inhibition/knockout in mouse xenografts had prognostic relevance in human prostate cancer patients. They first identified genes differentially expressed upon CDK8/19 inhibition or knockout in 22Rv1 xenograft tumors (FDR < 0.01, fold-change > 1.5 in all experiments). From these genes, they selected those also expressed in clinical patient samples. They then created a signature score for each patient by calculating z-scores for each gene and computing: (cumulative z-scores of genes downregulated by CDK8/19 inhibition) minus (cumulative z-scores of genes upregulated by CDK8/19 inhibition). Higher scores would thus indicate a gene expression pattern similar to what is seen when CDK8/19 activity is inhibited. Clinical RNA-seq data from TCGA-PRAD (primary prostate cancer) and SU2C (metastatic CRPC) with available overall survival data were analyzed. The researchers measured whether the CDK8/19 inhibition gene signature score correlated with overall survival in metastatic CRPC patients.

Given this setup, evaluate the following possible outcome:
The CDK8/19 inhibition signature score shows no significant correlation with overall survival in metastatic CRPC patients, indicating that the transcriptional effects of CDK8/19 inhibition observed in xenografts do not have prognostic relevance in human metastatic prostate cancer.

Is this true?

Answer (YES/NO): NO